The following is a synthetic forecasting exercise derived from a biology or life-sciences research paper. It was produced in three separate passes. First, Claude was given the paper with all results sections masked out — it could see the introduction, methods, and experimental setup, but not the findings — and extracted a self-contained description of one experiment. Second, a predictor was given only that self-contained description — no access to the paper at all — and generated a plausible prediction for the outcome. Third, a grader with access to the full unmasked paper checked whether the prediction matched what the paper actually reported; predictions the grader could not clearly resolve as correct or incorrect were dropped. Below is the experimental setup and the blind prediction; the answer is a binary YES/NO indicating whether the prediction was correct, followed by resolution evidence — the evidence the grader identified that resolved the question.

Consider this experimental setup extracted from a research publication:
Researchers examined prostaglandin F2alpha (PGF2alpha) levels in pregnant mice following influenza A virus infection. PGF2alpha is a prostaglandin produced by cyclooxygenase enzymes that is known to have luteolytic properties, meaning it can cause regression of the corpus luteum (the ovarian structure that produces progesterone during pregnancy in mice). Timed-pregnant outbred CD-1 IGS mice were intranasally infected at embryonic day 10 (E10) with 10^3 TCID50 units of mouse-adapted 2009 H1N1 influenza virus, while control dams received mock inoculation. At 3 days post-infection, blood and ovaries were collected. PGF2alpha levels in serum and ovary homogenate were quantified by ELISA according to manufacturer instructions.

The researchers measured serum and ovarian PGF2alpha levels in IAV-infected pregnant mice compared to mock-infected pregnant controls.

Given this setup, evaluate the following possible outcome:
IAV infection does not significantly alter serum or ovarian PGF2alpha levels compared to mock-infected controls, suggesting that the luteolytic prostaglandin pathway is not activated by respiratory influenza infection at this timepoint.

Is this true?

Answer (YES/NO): NO